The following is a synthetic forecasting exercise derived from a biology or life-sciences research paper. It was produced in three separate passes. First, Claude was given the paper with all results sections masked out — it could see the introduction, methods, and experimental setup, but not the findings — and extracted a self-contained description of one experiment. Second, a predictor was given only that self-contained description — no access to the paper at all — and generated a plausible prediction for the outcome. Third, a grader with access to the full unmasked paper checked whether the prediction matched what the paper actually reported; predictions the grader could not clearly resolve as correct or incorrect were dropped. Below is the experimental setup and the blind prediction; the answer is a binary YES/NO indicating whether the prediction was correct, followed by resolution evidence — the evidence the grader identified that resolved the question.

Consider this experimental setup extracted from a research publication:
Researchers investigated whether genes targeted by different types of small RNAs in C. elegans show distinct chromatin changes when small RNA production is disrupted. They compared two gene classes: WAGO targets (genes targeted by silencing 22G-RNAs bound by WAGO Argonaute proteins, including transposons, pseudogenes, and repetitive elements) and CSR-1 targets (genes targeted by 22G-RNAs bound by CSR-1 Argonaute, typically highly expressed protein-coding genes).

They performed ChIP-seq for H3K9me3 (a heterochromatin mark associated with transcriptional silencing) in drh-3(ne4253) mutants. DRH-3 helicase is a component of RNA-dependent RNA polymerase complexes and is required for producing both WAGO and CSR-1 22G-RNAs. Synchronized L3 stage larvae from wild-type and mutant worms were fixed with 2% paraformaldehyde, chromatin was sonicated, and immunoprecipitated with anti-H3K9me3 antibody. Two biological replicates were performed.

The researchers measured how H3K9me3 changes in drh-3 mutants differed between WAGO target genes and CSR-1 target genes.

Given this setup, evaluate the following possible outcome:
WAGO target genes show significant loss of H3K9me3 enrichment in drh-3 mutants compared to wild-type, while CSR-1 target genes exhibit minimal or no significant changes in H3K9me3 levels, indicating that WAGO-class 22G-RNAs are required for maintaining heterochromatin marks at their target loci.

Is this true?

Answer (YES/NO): NO